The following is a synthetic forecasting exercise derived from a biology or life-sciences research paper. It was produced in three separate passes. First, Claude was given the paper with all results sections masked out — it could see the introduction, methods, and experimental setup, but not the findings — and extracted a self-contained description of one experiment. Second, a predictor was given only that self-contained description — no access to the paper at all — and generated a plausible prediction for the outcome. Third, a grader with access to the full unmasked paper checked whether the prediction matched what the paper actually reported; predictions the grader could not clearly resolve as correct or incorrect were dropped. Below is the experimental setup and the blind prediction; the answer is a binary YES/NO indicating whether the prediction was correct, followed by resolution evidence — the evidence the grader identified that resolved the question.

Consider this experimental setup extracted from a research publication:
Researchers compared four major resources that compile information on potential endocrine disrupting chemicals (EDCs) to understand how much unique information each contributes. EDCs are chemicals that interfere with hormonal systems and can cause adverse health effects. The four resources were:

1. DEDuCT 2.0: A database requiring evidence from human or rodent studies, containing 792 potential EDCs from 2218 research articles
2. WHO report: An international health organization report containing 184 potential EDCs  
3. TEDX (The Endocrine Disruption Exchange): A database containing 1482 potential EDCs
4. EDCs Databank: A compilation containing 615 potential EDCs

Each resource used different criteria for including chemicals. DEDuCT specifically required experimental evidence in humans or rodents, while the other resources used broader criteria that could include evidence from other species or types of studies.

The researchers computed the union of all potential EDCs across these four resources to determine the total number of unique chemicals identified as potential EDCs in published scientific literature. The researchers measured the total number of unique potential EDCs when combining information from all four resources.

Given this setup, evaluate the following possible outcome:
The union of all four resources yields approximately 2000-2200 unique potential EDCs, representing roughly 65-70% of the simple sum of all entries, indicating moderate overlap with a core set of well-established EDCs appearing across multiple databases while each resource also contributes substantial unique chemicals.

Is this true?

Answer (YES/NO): NO